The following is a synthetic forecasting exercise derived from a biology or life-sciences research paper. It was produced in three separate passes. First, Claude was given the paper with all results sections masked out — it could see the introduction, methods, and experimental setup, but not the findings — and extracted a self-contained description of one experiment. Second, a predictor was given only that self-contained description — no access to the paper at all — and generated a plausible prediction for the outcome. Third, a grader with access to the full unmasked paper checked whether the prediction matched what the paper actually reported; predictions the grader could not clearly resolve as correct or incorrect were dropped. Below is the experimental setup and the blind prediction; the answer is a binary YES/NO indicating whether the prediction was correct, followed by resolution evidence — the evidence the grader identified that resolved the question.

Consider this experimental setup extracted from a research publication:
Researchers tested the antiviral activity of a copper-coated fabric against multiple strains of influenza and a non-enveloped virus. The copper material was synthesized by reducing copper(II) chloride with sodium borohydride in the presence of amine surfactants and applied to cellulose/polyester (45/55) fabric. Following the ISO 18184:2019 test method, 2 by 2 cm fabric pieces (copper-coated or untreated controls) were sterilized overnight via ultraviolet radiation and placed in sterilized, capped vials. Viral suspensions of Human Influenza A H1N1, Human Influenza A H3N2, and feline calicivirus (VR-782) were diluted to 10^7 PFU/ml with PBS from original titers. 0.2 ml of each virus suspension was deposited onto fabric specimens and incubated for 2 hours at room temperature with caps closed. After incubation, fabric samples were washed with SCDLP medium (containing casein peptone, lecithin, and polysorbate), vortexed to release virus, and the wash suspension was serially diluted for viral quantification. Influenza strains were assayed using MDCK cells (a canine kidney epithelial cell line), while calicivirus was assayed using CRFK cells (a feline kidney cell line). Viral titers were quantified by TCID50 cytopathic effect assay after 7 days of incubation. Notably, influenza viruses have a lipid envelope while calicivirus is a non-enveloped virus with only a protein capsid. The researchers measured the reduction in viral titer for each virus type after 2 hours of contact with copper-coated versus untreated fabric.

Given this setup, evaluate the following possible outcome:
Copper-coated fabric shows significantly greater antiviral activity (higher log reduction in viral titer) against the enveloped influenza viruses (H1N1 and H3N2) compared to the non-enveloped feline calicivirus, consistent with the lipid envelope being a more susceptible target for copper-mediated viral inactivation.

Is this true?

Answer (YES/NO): NO